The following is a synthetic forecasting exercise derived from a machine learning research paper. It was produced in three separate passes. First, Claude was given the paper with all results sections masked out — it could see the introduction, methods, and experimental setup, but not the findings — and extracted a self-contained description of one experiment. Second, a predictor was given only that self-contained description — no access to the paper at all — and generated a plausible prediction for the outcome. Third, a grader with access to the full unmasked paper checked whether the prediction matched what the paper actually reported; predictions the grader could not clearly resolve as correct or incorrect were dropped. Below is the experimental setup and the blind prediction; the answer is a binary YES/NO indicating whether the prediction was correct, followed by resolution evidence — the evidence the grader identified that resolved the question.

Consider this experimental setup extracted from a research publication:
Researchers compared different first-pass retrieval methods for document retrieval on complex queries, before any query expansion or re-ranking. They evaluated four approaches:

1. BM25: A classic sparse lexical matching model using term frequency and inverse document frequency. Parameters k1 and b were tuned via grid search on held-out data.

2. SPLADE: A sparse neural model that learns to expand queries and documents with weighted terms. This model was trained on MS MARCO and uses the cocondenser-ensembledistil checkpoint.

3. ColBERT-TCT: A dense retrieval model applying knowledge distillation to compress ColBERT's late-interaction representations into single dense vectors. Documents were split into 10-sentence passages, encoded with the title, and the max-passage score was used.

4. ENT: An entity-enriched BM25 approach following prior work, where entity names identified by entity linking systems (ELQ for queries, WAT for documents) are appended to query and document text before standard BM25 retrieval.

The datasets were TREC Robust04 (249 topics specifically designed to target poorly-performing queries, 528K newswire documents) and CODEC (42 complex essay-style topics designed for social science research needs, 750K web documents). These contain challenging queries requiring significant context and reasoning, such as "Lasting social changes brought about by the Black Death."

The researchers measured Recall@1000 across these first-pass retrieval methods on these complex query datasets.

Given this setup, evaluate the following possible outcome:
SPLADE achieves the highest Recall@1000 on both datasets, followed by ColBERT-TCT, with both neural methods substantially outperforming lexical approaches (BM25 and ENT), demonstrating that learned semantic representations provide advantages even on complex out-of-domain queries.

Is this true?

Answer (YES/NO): NO